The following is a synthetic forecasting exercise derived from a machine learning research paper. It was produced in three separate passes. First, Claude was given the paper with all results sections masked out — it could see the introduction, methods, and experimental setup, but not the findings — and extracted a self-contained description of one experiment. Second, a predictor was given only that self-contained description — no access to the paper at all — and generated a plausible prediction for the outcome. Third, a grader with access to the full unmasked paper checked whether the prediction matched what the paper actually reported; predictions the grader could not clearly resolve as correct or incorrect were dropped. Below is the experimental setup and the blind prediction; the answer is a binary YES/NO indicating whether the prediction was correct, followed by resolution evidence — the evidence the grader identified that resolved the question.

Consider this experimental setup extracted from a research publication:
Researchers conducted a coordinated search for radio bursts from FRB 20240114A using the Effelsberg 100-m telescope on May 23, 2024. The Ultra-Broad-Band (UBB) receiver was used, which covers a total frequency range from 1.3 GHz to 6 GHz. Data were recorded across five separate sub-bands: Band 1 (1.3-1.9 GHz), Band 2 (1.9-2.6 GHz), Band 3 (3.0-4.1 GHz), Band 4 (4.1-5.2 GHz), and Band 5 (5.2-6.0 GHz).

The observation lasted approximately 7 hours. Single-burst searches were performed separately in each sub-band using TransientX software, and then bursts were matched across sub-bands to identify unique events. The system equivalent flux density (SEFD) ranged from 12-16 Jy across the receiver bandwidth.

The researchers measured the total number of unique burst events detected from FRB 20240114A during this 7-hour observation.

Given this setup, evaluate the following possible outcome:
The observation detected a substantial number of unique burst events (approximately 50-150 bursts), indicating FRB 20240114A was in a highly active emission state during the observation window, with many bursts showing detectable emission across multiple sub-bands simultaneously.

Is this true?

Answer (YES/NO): NO